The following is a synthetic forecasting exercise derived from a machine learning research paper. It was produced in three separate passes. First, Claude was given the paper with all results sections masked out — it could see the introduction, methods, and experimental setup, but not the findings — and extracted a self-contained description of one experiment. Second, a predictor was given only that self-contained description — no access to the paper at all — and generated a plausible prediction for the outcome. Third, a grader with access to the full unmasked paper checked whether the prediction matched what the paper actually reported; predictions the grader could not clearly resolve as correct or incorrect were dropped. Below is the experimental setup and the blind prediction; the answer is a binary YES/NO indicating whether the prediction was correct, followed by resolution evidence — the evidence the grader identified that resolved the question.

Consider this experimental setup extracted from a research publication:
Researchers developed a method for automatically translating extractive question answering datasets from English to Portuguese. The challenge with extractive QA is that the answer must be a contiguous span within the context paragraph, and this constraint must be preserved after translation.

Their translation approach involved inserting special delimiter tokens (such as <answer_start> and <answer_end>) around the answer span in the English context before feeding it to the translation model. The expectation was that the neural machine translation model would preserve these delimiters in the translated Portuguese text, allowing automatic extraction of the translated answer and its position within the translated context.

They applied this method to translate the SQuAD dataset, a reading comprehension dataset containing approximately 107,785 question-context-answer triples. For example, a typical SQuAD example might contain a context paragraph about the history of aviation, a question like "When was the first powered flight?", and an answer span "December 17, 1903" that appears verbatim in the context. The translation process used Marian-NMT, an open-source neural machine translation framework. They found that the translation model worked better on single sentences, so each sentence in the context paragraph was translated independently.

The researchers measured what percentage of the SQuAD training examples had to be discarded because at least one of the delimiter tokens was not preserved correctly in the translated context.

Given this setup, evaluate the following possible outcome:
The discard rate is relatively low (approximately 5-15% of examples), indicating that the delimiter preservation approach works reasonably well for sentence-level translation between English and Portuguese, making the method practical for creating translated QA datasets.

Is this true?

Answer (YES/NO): NO